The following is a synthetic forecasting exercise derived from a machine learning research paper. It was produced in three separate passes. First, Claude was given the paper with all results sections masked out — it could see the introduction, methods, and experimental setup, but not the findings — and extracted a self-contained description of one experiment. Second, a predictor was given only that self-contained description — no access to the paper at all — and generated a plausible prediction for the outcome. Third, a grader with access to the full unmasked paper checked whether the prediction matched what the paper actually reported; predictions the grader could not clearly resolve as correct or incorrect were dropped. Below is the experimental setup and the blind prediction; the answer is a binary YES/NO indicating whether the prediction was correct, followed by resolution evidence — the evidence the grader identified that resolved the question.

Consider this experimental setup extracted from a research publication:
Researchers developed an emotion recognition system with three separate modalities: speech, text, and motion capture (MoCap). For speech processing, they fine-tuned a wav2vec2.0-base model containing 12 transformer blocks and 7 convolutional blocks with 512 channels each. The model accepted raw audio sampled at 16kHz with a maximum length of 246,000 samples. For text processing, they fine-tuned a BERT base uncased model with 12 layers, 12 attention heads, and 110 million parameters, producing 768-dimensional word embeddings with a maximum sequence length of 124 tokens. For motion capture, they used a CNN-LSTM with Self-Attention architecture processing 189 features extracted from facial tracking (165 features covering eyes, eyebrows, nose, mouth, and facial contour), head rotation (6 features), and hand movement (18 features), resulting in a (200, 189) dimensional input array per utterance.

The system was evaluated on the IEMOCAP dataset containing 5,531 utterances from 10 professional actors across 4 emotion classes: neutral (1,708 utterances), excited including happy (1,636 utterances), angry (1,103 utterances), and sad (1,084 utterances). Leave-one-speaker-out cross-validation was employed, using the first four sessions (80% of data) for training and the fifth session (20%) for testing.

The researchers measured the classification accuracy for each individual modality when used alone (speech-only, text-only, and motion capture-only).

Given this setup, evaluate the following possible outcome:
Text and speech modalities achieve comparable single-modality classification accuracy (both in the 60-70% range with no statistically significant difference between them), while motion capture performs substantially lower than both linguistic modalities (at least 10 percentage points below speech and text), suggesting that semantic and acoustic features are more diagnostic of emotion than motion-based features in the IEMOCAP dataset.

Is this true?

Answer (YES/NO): NO